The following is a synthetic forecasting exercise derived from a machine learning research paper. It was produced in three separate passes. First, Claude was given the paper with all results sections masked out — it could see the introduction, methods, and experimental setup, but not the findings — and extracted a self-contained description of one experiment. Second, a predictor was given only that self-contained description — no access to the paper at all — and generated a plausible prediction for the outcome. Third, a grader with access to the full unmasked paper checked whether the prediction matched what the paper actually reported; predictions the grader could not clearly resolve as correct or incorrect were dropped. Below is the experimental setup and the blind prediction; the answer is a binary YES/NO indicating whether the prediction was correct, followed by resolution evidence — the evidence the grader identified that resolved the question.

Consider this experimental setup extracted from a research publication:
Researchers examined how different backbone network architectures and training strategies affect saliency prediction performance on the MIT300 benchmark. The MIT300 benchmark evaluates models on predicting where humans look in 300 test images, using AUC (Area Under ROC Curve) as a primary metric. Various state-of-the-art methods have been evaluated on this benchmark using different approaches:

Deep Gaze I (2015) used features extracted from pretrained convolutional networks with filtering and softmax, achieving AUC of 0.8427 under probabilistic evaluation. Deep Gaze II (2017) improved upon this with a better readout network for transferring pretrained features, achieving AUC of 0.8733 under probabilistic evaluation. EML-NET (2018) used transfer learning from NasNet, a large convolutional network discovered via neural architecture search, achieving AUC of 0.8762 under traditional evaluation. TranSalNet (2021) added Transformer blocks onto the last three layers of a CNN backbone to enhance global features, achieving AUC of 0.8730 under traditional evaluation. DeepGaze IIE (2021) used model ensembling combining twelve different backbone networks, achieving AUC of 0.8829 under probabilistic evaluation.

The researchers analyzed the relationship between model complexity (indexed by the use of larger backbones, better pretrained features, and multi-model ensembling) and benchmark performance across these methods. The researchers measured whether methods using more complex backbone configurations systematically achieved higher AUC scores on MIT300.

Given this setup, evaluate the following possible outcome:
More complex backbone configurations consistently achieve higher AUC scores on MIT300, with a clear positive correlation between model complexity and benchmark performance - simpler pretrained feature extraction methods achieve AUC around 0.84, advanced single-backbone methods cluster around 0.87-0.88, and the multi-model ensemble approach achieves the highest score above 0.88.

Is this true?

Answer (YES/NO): YES